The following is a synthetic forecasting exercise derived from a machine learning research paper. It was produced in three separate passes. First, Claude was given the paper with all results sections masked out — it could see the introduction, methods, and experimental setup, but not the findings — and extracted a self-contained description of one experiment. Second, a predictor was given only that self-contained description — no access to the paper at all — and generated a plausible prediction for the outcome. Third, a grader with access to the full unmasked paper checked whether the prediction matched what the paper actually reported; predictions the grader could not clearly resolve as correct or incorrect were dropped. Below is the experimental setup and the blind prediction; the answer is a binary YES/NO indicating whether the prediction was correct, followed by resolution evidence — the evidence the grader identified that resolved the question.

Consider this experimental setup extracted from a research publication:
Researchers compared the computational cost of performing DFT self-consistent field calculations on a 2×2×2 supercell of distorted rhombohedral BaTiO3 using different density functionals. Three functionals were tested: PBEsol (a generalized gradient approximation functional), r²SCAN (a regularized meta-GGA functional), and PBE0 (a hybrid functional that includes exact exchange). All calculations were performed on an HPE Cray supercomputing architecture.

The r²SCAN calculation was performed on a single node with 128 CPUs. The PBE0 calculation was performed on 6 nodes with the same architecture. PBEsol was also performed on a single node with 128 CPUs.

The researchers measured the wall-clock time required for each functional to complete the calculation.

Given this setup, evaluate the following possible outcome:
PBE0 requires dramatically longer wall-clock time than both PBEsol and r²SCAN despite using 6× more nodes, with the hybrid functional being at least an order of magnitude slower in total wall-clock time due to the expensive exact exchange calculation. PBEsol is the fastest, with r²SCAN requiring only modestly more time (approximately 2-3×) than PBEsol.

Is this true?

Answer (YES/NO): NO